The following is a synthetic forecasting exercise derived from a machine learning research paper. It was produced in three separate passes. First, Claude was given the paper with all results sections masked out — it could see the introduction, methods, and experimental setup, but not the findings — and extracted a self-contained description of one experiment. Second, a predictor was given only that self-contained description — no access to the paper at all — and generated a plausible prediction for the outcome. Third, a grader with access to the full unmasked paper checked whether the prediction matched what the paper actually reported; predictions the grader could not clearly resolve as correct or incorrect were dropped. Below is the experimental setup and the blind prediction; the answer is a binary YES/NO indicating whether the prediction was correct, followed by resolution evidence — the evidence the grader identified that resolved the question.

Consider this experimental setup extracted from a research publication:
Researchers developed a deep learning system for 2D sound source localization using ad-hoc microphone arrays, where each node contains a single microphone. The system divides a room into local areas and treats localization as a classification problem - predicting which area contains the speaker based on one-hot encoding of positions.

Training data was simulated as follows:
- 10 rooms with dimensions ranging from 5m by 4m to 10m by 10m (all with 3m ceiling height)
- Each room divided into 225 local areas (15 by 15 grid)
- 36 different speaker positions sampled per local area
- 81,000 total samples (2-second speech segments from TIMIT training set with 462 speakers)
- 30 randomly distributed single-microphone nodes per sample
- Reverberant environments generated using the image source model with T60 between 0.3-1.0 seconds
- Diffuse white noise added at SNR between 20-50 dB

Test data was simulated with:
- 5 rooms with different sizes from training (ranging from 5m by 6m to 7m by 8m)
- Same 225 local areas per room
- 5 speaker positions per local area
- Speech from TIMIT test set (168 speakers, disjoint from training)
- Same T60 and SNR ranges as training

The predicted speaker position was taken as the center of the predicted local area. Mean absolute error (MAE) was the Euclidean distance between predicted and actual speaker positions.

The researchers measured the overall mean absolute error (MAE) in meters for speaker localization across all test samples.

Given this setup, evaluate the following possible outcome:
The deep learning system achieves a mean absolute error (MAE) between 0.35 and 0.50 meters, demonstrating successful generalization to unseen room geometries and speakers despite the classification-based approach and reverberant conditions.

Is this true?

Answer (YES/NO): NO